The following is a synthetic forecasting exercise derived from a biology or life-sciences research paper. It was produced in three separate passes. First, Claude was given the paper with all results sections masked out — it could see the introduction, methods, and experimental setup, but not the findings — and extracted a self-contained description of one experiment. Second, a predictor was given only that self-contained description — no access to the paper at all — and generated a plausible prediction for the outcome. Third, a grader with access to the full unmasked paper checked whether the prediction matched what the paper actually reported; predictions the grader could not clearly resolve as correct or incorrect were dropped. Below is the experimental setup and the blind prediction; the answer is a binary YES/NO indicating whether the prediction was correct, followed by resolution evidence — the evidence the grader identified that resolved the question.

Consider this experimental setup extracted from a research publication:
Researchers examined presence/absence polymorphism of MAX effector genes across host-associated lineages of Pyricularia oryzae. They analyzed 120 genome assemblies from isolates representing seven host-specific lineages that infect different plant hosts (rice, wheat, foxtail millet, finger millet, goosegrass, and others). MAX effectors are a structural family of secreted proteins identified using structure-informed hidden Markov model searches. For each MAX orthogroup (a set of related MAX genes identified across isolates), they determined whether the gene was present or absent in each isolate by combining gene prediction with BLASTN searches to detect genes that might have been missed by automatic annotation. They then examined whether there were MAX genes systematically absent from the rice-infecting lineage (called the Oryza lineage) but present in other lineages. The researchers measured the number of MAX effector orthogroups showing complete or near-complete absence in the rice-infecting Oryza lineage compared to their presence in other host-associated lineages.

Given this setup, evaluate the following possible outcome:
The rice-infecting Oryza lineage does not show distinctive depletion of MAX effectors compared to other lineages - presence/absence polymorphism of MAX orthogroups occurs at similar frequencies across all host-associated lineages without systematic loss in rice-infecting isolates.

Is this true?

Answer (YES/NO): NO